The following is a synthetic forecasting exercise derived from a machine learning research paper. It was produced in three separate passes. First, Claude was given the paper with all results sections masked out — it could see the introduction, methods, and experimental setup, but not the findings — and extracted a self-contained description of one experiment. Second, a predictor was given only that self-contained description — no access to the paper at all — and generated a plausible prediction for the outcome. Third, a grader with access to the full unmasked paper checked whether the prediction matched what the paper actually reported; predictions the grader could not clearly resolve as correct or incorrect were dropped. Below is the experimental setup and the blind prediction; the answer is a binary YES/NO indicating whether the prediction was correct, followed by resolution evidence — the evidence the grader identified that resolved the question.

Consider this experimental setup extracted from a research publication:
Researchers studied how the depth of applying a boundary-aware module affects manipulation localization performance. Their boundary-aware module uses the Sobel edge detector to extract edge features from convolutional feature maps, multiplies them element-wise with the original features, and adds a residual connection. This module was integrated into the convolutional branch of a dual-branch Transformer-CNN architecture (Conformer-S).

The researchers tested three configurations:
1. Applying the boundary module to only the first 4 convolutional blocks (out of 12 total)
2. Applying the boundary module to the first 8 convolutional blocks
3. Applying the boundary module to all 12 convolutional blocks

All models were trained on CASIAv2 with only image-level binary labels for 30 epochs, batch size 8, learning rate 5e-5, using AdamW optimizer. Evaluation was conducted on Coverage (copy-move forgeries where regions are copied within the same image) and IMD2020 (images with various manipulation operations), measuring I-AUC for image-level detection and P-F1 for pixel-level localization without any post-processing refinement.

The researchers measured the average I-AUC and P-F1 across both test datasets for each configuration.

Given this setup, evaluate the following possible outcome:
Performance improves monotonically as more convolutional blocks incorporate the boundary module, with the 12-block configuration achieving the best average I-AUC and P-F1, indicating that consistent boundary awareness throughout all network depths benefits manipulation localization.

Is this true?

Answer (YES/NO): YES